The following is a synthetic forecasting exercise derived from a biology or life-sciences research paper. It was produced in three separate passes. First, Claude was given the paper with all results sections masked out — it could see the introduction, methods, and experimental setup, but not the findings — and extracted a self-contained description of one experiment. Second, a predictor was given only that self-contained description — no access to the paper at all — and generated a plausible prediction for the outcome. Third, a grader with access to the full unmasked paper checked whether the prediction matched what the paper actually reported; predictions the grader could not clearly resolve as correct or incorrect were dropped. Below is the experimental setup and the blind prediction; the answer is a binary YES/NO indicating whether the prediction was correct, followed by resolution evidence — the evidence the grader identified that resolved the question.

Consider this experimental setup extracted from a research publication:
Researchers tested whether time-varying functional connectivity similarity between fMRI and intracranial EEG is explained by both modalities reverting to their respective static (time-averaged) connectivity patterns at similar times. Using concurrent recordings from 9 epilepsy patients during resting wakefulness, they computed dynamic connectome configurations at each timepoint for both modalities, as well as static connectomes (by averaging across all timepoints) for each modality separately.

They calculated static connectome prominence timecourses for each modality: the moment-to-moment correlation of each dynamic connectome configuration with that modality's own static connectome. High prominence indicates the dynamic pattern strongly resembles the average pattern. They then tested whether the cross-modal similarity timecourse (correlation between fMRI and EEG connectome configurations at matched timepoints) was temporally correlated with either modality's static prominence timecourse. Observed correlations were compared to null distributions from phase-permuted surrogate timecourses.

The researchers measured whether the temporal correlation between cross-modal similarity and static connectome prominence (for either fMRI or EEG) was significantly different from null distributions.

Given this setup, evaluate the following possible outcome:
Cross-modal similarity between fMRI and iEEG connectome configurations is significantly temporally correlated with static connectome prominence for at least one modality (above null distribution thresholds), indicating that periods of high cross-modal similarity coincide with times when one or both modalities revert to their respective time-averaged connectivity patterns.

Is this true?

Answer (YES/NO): NO